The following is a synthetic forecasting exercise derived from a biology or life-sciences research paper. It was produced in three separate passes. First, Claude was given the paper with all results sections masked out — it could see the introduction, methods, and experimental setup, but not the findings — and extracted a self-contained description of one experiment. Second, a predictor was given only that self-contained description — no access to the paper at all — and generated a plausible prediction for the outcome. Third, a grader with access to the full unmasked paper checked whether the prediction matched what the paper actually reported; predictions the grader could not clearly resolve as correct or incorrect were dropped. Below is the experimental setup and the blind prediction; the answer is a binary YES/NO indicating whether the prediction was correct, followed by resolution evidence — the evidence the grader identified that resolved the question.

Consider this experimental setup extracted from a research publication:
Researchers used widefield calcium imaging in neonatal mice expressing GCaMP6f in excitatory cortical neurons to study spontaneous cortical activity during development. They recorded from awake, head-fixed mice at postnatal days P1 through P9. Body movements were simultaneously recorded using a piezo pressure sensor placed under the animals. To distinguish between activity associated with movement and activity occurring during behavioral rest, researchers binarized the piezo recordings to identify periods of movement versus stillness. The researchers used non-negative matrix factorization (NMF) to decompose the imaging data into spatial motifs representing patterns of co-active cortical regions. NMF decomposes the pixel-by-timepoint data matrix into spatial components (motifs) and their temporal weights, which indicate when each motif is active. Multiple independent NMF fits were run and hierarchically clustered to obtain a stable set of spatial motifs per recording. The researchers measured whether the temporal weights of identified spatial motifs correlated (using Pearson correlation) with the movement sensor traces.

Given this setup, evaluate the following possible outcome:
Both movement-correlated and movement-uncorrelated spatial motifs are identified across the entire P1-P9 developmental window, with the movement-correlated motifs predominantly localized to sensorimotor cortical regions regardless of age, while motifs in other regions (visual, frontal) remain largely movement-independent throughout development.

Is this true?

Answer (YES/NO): NO